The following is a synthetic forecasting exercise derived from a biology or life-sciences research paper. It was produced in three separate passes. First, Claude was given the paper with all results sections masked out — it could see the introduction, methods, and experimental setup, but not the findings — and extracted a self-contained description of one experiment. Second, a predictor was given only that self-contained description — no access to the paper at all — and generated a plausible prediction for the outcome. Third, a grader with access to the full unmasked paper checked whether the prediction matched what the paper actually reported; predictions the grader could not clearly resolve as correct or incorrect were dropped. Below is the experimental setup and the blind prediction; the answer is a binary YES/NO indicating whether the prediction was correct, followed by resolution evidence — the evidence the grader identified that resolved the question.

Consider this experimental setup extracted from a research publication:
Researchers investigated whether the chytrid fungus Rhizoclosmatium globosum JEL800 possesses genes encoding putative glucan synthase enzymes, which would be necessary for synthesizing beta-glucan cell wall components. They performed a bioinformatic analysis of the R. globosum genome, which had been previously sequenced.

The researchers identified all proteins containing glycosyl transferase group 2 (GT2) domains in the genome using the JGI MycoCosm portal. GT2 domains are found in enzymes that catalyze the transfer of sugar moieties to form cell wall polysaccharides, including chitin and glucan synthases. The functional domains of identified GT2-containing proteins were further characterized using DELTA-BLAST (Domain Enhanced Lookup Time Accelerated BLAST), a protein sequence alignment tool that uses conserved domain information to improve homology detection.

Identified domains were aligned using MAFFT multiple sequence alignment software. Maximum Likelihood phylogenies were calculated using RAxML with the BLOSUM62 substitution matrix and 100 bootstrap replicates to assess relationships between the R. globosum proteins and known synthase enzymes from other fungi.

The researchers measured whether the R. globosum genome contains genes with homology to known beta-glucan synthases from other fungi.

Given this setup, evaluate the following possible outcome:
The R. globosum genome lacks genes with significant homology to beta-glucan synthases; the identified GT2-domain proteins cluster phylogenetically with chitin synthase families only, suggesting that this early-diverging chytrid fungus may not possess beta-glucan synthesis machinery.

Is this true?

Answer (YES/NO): NO